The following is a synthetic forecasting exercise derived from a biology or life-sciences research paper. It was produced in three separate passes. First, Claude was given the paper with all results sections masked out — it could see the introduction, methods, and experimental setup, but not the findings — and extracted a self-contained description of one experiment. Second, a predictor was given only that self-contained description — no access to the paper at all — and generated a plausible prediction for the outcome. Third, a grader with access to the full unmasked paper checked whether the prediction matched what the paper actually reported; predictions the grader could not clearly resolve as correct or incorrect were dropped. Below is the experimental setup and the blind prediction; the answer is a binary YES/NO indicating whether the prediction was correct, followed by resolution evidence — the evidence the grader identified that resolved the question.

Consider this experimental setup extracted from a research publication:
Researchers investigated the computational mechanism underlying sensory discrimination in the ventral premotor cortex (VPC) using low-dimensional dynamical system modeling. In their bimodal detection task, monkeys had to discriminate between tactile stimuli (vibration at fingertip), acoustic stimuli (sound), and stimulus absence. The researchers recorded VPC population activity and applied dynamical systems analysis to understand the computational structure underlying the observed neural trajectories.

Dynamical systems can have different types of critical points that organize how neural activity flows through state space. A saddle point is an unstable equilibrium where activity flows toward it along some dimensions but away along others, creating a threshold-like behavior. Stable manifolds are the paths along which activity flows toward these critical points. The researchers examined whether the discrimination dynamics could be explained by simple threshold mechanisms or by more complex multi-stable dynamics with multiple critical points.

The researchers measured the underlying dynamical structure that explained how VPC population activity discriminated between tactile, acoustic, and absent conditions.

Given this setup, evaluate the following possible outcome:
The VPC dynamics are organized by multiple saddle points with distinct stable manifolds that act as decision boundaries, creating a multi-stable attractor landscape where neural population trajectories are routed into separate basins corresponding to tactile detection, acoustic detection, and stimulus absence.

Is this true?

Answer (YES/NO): YES